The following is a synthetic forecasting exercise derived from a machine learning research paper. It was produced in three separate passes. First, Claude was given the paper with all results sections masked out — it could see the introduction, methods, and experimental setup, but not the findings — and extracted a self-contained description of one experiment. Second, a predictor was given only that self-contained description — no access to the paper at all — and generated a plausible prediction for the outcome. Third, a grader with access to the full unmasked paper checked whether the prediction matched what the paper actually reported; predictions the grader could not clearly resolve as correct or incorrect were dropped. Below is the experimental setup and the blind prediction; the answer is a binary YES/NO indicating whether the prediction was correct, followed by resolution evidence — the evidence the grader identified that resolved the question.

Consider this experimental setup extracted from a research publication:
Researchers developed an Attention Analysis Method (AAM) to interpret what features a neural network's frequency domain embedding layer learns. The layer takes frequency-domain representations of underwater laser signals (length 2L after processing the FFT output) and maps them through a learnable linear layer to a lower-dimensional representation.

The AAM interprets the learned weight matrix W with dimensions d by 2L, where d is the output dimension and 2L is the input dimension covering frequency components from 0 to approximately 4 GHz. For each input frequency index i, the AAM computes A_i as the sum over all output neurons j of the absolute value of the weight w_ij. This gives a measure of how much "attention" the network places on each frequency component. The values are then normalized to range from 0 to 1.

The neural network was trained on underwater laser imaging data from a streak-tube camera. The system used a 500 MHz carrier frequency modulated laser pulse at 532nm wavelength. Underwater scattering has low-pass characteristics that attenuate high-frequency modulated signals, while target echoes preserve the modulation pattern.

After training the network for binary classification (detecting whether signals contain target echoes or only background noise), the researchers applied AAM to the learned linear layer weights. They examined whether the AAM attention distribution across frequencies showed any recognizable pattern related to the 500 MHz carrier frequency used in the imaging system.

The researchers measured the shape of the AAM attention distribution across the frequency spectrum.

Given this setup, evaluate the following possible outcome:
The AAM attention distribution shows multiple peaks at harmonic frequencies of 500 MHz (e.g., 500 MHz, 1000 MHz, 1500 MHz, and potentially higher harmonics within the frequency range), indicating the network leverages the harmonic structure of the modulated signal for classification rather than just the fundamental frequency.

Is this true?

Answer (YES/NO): NO